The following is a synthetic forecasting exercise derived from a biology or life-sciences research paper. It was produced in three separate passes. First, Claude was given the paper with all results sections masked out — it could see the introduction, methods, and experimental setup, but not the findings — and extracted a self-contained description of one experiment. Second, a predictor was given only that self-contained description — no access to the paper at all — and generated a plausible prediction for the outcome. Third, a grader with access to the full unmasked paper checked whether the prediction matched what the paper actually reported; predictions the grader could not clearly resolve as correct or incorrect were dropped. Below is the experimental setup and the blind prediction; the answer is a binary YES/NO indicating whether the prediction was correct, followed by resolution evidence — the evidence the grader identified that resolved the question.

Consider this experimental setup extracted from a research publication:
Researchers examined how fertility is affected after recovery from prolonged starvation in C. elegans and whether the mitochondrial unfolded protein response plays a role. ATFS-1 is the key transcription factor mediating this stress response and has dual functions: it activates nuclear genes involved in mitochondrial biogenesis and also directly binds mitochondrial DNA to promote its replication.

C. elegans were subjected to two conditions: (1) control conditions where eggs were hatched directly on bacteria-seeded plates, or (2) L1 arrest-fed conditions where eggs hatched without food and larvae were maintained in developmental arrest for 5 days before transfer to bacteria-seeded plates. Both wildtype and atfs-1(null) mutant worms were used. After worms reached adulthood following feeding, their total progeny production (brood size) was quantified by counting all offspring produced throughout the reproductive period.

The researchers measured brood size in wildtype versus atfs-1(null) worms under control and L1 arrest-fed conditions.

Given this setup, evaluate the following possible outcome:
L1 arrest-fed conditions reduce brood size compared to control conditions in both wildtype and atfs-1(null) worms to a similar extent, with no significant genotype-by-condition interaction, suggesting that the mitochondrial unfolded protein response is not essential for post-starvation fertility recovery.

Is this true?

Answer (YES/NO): NO